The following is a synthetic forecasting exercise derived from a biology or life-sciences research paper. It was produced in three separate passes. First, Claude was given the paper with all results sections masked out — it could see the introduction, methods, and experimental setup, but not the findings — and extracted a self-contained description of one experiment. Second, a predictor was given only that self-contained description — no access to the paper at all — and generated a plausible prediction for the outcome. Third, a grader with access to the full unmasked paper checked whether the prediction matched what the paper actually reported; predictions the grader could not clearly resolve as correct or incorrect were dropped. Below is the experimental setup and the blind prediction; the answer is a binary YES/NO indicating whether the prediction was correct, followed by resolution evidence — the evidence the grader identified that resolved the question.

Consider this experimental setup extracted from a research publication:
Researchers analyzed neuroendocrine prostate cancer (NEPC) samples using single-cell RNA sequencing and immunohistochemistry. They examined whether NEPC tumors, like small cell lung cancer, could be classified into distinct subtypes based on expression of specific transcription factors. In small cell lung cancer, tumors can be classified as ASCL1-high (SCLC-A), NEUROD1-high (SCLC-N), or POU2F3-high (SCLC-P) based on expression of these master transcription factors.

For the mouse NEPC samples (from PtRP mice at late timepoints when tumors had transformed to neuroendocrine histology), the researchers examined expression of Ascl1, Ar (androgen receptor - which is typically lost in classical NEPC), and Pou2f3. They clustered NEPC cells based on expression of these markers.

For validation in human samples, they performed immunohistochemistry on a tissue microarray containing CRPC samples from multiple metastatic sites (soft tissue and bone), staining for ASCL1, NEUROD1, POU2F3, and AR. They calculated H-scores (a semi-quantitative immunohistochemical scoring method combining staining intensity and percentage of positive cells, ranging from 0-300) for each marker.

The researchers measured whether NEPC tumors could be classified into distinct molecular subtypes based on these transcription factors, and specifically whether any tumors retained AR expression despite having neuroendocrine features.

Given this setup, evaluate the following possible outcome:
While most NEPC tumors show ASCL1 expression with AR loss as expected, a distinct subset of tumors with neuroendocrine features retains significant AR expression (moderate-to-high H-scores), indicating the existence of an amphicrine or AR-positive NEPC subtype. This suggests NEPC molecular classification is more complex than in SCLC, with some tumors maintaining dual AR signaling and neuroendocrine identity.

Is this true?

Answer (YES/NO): YES